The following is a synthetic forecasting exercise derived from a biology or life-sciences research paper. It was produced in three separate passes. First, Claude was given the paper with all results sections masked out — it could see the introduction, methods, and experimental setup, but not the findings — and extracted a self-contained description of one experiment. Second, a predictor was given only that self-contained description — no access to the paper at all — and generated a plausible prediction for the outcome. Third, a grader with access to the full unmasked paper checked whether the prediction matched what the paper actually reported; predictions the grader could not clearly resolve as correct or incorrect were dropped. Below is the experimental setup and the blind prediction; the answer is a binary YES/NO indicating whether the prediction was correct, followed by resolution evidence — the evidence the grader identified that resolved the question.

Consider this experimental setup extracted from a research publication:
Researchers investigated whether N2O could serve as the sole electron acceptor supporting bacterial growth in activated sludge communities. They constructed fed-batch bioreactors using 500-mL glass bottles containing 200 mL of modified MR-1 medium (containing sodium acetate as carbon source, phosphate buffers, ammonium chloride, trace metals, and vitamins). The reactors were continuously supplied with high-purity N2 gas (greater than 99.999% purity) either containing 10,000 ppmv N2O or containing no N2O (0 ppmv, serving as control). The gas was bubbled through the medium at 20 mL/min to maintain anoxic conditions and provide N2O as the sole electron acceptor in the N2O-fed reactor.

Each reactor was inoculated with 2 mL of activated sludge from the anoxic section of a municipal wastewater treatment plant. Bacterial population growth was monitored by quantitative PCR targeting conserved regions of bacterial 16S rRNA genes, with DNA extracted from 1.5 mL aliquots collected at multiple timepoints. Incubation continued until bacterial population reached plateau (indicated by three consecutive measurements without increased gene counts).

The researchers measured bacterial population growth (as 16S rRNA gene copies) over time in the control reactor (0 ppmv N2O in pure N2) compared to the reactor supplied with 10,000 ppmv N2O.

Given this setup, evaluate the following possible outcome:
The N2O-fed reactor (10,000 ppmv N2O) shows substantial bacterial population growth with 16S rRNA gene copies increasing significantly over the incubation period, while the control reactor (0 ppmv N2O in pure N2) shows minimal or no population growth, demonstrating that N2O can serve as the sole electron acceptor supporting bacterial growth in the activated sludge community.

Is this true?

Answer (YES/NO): YES